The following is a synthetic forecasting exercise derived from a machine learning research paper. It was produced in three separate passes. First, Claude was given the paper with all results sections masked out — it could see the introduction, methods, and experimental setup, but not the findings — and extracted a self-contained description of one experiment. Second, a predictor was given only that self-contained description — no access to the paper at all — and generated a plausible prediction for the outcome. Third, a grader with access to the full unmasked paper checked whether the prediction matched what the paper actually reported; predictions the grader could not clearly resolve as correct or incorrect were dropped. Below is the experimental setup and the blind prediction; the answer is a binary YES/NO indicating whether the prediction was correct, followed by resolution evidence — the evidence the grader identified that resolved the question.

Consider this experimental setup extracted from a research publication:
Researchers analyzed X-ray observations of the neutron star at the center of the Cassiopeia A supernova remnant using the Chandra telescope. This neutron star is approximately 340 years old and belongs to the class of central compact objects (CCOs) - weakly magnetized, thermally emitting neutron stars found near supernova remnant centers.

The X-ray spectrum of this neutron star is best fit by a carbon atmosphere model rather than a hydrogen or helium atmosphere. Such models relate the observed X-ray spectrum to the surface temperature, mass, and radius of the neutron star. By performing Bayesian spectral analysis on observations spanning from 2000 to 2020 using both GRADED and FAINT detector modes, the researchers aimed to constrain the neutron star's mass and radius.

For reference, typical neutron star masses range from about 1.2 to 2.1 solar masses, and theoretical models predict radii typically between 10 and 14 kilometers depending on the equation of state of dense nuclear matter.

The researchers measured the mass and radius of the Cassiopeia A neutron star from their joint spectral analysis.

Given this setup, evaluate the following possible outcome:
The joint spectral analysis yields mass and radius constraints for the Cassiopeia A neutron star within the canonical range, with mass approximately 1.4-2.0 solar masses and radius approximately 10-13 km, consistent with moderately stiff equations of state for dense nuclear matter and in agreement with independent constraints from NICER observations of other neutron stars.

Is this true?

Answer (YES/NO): NO